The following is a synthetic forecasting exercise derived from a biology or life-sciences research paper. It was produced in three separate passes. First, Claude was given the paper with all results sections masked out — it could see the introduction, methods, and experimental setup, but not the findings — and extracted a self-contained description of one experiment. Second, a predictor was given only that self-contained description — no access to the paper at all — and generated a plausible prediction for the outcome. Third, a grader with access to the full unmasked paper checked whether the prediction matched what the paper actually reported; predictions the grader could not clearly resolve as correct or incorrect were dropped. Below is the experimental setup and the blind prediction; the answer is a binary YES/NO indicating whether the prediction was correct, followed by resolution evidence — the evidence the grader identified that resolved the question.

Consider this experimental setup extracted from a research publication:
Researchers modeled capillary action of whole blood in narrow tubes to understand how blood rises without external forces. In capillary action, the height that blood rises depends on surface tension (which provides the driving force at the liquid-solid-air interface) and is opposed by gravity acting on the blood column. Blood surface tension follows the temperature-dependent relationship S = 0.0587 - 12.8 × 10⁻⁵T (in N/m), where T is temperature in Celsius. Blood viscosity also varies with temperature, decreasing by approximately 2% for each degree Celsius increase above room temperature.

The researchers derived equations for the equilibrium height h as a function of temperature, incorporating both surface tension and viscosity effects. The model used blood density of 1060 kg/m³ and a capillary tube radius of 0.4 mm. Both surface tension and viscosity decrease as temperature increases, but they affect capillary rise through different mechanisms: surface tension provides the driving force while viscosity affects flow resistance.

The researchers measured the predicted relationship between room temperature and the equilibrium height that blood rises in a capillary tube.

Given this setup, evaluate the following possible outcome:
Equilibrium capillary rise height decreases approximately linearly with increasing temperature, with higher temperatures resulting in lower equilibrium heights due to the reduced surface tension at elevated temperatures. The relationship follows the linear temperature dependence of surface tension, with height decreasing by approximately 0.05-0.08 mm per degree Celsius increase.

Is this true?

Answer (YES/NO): NO